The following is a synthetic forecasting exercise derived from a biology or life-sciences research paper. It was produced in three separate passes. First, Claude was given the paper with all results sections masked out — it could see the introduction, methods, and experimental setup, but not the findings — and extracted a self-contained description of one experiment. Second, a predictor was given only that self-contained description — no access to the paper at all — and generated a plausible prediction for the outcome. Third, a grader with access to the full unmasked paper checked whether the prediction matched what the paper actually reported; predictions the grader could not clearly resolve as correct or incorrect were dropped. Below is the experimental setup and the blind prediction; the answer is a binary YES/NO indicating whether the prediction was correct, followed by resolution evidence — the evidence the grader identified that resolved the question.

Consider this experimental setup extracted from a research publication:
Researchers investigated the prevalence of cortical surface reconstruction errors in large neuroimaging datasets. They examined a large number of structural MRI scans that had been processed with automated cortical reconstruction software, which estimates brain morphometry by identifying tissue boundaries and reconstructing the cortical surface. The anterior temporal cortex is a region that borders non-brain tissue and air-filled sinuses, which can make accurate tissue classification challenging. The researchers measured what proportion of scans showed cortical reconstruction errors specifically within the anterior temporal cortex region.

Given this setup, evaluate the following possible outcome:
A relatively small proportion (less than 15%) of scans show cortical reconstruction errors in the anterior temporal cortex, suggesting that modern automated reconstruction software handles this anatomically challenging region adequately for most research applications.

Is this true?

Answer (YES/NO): NO